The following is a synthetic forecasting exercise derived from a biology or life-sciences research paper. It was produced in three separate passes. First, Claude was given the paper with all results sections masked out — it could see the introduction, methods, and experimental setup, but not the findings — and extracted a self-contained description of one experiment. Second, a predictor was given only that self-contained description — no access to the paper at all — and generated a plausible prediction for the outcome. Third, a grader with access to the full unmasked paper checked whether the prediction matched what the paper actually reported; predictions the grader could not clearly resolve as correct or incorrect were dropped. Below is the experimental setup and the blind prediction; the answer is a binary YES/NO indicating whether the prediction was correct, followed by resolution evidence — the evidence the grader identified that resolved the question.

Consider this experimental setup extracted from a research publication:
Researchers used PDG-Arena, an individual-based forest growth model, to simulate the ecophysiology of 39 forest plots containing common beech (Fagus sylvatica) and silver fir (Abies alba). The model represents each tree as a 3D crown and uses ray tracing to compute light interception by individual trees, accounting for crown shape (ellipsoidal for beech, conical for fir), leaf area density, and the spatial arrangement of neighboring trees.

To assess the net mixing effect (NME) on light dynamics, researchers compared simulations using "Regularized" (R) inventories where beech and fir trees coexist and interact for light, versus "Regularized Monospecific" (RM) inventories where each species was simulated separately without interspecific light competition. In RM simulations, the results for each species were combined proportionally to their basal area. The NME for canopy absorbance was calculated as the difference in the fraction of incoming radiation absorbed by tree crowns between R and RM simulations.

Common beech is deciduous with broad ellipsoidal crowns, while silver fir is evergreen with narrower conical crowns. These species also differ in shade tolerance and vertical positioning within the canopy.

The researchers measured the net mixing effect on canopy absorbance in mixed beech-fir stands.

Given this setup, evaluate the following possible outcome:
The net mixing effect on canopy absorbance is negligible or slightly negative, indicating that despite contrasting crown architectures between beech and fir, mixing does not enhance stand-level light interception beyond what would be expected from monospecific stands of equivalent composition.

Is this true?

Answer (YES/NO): NO